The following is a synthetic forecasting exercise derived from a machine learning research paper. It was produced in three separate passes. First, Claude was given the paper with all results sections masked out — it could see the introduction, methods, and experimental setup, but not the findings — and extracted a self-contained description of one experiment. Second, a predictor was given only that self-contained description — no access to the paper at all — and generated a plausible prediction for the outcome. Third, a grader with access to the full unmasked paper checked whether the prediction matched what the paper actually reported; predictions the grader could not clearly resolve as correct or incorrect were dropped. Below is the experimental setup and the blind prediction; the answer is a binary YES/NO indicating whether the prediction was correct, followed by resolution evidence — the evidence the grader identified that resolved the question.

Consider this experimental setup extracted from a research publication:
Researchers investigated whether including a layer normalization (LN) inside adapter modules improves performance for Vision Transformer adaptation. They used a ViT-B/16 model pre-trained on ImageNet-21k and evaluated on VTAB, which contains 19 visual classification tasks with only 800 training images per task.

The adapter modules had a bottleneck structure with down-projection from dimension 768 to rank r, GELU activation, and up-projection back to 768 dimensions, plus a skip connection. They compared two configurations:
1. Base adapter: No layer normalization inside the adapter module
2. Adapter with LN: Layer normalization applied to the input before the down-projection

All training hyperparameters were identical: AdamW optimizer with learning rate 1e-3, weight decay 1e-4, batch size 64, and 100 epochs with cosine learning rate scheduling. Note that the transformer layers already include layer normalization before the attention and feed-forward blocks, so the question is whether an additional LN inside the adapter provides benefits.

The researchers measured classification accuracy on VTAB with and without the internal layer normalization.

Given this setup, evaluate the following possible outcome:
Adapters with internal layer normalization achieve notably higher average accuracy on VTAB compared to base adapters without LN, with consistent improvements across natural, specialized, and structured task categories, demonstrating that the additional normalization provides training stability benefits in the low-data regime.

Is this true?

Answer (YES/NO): NO